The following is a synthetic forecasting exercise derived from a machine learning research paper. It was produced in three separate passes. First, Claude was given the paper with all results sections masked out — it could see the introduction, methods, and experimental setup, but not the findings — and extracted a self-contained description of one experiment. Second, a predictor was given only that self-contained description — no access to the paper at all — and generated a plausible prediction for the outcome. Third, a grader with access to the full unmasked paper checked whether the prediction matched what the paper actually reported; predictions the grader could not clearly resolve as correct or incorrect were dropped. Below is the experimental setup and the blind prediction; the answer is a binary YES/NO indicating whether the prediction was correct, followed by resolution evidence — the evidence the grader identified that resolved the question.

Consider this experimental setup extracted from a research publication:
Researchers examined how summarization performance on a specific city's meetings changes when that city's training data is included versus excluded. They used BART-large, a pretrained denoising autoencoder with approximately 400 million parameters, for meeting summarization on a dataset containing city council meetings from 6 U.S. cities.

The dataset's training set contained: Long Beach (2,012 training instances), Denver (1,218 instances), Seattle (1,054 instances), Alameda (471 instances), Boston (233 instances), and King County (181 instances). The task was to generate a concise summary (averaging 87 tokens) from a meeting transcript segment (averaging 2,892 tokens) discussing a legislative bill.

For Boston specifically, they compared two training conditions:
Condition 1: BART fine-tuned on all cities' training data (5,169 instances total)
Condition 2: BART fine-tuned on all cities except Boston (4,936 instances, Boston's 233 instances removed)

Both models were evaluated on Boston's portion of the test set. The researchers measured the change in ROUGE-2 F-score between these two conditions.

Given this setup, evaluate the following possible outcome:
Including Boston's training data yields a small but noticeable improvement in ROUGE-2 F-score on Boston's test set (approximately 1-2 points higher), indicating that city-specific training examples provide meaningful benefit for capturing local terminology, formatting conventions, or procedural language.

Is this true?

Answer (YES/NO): NO